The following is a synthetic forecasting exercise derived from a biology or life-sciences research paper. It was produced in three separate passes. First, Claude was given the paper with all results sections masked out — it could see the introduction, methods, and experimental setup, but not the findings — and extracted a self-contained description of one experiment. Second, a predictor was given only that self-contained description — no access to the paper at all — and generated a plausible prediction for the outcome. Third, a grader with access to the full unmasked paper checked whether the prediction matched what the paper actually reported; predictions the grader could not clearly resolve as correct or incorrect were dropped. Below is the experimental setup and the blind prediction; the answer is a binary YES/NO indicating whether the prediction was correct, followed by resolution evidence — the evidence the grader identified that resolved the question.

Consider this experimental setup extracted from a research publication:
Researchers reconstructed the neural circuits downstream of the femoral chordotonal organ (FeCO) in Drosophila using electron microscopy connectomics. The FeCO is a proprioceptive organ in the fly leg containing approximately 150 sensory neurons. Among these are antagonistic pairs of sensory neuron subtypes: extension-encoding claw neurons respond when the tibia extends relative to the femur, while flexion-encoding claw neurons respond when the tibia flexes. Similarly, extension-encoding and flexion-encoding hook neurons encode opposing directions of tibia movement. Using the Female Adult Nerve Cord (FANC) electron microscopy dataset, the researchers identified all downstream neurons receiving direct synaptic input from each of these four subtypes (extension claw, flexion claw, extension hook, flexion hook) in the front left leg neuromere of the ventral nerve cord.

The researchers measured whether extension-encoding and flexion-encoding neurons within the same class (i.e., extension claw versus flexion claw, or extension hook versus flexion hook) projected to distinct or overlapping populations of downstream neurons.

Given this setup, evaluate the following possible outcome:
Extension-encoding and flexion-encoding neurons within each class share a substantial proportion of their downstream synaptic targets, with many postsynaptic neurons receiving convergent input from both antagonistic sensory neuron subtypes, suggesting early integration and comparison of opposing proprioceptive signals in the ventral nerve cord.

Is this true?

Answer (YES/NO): NO